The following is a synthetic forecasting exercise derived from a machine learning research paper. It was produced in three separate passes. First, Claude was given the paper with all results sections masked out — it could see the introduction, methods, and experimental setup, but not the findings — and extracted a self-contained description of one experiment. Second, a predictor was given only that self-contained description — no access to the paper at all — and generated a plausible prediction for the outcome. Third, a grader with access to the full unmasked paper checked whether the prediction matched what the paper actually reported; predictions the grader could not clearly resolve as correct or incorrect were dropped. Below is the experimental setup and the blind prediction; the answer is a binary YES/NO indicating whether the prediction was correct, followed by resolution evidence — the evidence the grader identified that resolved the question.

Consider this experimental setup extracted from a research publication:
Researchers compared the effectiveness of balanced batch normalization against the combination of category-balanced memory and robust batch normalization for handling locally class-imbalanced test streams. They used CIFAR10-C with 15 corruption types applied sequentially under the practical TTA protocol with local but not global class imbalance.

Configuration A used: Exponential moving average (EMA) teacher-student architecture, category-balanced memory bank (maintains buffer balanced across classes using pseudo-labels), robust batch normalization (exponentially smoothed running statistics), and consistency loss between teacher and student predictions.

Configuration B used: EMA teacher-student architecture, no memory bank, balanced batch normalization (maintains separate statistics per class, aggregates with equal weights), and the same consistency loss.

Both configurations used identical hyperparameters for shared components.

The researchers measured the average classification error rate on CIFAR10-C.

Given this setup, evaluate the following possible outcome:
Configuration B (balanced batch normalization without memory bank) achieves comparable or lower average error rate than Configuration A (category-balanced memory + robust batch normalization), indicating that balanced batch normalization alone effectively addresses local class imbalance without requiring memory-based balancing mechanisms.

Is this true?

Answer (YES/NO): YES